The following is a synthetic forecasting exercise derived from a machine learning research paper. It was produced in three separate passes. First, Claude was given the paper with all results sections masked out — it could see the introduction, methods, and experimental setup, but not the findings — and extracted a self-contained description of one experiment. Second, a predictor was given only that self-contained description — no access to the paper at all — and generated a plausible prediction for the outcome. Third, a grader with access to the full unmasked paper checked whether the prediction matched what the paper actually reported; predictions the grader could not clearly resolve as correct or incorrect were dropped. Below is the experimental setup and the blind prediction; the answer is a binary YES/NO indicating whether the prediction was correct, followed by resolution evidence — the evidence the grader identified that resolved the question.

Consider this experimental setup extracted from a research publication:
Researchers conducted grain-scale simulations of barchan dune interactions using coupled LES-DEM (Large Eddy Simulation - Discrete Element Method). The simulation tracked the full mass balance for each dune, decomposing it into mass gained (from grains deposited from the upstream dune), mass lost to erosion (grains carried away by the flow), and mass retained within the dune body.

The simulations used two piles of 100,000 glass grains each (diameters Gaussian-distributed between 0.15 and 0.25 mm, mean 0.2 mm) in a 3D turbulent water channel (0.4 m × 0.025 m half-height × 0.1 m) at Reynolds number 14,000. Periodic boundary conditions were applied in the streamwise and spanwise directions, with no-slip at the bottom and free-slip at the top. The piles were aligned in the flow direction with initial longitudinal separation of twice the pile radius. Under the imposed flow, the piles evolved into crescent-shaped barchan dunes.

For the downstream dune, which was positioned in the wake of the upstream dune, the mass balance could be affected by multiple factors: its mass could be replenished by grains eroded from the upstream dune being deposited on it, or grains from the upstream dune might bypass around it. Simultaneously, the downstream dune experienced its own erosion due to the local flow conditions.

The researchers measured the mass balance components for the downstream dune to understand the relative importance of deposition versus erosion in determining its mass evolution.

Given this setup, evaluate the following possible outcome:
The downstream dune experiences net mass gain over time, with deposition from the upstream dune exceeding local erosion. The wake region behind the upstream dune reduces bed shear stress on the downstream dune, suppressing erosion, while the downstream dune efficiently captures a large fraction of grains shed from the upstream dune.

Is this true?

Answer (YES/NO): NO